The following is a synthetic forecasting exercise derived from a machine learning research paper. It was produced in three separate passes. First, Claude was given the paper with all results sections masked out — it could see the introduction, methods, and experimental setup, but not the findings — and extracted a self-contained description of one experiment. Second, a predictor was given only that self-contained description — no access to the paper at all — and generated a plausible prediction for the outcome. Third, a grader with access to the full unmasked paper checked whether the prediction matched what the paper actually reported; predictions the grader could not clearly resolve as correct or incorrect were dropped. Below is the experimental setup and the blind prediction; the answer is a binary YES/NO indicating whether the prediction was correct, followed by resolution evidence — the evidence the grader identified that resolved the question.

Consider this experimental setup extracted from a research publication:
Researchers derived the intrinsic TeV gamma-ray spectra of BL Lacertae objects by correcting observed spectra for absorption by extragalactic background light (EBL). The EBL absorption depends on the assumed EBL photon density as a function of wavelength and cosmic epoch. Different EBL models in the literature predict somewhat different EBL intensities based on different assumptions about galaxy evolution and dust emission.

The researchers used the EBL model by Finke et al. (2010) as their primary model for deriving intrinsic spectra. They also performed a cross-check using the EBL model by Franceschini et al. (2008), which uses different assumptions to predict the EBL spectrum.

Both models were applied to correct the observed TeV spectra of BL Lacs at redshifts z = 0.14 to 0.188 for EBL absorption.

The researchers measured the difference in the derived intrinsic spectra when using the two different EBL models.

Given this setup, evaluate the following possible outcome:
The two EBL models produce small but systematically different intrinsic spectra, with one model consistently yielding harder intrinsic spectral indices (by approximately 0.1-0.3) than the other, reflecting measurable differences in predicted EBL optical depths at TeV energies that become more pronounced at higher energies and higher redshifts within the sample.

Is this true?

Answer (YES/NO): NO